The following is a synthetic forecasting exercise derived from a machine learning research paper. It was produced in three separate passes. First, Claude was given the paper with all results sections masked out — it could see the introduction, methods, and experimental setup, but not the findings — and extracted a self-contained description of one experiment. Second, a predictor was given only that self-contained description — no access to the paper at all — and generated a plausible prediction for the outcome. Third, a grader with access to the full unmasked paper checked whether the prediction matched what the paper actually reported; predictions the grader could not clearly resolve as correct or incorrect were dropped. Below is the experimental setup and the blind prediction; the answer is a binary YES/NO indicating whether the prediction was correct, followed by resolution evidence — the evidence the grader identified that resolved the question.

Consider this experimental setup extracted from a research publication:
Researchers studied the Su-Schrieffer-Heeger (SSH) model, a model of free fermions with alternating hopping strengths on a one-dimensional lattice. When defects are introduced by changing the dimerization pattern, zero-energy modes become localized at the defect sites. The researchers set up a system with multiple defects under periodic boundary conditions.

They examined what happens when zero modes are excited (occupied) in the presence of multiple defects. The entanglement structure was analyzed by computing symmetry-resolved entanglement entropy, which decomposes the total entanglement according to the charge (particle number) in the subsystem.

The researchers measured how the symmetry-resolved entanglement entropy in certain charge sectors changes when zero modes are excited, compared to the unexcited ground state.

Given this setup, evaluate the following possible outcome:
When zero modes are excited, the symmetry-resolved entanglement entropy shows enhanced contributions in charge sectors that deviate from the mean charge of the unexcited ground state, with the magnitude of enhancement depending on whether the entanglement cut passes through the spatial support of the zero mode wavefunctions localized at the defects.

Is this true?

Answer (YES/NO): YES